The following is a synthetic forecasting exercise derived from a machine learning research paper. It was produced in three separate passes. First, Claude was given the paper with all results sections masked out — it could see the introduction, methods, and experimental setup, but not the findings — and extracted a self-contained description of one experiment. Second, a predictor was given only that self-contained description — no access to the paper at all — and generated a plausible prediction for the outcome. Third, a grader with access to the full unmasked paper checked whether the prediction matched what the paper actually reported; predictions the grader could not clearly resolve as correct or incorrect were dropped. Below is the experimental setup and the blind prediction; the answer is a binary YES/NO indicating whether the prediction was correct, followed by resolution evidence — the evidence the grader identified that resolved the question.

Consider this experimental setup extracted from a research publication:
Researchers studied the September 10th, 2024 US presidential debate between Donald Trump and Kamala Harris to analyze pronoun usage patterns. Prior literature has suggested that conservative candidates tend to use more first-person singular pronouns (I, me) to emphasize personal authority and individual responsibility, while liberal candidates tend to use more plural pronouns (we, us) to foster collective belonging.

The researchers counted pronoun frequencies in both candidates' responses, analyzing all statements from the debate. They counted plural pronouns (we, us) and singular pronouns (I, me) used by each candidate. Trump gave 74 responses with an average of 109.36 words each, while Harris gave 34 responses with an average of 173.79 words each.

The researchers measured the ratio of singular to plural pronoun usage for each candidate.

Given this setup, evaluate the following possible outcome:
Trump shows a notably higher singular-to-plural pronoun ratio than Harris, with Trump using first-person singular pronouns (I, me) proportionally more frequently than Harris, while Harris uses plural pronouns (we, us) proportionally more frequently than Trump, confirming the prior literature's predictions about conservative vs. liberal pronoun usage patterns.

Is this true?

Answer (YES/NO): YES